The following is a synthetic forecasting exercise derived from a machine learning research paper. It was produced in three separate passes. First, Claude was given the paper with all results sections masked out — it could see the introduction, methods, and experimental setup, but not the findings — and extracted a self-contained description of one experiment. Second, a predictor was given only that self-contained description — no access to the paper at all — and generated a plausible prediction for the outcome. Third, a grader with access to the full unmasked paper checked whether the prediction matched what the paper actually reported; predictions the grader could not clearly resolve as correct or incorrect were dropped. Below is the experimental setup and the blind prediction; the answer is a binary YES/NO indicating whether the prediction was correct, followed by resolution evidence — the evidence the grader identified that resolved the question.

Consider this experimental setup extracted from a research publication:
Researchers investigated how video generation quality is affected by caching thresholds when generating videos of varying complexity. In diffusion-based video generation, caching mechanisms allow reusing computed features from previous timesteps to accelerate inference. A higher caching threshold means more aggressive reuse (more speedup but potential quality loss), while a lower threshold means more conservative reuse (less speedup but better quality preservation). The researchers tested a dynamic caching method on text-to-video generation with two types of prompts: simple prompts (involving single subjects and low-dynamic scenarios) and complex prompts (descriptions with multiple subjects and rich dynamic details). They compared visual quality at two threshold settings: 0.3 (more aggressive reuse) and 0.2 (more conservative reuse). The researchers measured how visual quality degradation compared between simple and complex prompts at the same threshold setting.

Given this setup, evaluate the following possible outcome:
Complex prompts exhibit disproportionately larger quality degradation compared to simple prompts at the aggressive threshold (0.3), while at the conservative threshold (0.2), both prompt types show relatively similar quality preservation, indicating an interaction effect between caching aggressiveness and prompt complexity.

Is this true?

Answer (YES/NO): YES